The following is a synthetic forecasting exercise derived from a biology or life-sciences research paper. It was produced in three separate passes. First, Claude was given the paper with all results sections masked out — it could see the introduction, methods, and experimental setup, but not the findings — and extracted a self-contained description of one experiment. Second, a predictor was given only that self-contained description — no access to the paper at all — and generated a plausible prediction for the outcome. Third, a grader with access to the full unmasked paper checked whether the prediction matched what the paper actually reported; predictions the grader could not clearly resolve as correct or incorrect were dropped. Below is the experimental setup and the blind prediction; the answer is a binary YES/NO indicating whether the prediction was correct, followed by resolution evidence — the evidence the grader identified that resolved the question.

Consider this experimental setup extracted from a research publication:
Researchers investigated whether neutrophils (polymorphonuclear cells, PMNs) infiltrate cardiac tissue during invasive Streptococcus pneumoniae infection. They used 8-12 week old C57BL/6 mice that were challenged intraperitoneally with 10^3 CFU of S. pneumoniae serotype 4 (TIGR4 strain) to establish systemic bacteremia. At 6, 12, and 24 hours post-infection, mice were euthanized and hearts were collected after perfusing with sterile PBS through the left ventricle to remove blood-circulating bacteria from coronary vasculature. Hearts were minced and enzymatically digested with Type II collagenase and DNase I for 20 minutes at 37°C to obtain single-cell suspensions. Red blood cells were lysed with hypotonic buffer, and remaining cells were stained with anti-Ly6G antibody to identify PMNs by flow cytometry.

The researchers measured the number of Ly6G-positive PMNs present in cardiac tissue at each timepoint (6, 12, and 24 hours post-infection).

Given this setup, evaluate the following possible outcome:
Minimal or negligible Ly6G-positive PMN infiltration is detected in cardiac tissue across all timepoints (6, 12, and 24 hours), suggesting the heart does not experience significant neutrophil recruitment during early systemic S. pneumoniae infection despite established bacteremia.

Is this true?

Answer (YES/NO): NO